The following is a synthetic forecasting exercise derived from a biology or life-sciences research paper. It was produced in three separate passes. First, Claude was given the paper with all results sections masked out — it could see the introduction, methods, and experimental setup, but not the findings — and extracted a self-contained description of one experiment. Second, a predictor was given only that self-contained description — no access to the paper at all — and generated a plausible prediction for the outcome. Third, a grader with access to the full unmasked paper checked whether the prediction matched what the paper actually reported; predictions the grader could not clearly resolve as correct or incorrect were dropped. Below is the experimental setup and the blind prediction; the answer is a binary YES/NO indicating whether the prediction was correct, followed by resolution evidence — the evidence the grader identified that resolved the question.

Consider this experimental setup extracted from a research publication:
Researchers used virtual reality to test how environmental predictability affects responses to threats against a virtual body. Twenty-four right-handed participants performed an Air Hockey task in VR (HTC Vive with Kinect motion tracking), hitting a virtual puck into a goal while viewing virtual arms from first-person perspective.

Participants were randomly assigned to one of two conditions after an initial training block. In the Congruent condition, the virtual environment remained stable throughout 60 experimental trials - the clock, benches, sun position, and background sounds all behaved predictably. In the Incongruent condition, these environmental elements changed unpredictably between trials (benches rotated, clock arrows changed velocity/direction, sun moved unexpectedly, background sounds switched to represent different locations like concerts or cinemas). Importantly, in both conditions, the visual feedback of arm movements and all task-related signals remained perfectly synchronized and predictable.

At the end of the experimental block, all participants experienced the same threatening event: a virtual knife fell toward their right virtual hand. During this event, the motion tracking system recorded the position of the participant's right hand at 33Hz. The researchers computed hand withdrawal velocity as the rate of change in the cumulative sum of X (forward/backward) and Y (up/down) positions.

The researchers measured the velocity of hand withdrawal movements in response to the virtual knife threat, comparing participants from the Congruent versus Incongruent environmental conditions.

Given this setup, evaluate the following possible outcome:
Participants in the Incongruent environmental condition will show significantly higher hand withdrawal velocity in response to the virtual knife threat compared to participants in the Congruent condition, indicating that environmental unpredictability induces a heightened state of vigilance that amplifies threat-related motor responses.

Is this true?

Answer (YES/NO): NO